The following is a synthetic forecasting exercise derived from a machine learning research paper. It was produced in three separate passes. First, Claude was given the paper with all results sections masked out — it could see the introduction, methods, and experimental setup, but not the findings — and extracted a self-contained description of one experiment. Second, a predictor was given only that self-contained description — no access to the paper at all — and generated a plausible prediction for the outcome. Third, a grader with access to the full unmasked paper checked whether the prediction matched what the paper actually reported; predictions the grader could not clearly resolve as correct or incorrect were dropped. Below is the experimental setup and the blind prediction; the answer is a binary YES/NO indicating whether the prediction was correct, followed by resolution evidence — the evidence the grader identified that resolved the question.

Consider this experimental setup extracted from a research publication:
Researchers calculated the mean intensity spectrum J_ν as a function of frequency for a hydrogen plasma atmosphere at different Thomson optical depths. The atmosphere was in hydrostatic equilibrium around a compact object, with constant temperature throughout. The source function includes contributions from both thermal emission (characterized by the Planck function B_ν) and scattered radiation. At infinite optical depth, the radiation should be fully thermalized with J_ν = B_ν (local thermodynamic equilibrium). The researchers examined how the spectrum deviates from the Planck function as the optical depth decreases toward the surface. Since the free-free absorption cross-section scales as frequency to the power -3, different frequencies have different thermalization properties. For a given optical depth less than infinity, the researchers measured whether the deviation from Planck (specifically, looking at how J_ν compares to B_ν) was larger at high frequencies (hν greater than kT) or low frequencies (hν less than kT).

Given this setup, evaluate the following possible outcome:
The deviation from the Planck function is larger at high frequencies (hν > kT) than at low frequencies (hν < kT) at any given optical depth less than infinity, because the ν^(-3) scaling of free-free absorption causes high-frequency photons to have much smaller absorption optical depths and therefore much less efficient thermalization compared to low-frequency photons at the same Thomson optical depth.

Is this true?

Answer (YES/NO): YES